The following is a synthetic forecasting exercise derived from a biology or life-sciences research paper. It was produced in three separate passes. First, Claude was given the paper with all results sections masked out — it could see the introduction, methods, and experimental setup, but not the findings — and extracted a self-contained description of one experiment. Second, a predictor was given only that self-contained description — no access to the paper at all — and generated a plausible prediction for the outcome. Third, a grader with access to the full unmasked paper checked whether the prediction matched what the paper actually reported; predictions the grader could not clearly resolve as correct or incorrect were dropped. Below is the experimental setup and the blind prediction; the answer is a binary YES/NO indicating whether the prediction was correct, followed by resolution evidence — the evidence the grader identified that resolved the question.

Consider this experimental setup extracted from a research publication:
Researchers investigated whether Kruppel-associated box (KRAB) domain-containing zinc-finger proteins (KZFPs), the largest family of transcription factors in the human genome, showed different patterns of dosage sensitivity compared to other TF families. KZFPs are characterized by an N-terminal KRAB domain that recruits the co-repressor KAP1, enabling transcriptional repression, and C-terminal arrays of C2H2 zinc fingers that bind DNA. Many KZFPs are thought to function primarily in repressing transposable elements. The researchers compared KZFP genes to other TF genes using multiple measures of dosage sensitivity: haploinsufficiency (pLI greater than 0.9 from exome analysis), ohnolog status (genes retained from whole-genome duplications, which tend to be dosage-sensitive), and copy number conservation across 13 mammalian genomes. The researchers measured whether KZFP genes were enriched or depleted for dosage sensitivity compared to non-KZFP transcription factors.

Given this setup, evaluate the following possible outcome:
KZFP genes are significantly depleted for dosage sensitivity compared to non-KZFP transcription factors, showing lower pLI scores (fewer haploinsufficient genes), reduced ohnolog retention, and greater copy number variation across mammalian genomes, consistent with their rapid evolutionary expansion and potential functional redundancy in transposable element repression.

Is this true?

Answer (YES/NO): YES